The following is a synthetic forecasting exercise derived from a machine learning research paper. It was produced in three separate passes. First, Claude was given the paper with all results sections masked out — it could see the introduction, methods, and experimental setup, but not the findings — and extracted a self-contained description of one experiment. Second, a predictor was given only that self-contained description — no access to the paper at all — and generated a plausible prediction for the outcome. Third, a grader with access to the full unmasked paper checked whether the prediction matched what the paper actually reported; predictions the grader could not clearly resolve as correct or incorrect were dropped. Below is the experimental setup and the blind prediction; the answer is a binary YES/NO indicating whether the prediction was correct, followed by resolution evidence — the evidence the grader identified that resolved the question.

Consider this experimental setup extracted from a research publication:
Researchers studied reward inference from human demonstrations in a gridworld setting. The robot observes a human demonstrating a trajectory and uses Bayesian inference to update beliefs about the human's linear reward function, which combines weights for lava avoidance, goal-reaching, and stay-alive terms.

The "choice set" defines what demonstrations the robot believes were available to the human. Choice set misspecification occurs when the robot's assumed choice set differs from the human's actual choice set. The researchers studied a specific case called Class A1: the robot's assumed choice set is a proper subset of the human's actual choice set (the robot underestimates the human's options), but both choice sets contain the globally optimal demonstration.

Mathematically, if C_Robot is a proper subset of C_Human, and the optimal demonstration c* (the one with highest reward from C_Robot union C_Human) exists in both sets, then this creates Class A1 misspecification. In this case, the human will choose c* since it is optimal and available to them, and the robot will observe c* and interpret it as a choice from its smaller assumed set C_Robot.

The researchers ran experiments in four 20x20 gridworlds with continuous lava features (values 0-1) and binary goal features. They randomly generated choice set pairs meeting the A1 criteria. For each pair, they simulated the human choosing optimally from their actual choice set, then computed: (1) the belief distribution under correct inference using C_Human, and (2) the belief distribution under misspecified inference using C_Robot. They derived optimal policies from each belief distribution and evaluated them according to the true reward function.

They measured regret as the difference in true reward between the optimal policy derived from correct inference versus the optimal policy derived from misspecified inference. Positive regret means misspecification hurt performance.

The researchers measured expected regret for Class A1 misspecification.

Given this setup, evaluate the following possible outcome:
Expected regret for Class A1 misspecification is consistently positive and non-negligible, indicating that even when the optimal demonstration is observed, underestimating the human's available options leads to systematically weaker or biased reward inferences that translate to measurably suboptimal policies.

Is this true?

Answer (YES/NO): NO